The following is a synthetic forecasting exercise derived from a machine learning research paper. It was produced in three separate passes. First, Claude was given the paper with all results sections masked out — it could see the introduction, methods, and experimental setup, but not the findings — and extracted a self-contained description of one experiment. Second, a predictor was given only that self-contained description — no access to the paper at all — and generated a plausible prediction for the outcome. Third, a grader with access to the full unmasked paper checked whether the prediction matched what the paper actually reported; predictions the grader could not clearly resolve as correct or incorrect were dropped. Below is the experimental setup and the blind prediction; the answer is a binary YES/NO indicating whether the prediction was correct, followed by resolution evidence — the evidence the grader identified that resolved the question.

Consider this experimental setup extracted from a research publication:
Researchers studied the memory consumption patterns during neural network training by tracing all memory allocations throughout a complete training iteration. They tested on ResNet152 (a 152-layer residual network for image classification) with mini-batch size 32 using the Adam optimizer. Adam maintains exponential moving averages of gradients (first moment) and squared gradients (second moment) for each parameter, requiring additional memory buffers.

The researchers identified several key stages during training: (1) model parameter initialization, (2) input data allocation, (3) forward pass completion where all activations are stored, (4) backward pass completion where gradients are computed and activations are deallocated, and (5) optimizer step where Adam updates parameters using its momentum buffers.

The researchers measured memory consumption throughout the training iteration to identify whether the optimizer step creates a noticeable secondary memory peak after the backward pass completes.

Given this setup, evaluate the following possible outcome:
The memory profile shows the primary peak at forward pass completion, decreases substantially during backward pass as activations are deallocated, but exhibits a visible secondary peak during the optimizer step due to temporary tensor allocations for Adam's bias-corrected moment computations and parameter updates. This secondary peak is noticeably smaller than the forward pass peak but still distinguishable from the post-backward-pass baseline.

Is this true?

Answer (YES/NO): YES